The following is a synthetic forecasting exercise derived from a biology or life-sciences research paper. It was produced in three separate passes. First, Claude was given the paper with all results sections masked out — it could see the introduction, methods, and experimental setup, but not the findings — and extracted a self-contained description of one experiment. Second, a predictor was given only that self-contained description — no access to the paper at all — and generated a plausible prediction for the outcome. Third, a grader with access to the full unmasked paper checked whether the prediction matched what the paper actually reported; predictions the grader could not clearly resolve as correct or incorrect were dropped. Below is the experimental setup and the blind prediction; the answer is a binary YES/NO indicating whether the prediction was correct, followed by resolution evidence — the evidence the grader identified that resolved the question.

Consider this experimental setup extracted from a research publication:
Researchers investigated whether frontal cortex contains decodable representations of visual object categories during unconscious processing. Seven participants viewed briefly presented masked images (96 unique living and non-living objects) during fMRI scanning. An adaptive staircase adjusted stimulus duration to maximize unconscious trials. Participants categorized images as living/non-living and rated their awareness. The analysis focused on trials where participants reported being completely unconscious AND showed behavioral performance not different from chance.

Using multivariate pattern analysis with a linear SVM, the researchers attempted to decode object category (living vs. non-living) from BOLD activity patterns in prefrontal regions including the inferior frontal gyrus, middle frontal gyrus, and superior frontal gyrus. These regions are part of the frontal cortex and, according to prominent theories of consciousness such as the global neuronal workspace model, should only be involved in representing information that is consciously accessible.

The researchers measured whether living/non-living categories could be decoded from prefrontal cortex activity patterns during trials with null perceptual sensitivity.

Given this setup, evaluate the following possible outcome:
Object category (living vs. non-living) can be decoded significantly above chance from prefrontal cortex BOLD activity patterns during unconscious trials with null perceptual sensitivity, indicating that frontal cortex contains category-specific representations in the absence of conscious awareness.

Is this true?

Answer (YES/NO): YES